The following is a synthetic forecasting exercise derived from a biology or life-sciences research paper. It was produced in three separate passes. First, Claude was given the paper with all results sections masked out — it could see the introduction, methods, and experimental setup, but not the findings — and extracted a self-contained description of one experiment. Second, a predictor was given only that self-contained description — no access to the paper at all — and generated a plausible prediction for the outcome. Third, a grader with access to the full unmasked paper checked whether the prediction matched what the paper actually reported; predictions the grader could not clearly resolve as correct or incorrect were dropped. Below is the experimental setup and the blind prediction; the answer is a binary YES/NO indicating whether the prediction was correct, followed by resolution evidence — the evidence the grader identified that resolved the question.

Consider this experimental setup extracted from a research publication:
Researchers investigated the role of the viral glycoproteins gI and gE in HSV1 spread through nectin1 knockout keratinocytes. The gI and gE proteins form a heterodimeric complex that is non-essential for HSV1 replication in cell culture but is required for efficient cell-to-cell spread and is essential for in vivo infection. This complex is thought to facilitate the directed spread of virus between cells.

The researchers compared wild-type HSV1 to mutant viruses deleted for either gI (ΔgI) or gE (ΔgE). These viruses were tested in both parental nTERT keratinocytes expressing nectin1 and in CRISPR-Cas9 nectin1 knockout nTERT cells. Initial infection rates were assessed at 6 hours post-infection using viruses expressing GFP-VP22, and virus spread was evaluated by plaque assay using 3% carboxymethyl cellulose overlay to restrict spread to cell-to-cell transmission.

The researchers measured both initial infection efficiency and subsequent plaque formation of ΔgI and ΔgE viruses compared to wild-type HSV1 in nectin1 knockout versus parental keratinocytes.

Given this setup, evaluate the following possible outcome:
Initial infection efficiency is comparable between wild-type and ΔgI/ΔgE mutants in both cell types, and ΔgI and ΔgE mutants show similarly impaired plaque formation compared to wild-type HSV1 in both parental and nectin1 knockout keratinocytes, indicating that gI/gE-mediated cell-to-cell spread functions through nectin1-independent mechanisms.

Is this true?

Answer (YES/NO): YES